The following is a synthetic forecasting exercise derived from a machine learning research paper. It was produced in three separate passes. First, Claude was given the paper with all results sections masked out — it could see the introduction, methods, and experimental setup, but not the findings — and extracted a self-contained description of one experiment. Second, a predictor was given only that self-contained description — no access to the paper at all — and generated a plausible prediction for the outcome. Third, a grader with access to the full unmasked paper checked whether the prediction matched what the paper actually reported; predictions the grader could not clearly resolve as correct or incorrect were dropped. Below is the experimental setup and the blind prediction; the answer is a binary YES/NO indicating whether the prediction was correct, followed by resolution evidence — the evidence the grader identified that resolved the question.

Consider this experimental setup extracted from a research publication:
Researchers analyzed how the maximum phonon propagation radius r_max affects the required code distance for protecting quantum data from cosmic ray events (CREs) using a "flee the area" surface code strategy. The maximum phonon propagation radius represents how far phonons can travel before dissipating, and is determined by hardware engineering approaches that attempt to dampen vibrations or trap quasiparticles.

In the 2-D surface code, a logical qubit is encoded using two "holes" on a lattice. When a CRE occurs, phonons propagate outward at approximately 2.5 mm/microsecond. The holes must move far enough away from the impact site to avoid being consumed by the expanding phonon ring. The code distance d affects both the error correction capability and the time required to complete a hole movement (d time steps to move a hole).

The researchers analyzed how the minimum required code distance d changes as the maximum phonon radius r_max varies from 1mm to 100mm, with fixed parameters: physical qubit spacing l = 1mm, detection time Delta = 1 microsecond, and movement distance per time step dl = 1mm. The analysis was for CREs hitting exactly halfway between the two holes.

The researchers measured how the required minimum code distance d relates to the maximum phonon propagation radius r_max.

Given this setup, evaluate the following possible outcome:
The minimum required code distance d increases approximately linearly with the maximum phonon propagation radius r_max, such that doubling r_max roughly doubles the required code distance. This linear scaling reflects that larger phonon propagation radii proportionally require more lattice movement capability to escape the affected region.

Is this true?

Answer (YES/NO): YES